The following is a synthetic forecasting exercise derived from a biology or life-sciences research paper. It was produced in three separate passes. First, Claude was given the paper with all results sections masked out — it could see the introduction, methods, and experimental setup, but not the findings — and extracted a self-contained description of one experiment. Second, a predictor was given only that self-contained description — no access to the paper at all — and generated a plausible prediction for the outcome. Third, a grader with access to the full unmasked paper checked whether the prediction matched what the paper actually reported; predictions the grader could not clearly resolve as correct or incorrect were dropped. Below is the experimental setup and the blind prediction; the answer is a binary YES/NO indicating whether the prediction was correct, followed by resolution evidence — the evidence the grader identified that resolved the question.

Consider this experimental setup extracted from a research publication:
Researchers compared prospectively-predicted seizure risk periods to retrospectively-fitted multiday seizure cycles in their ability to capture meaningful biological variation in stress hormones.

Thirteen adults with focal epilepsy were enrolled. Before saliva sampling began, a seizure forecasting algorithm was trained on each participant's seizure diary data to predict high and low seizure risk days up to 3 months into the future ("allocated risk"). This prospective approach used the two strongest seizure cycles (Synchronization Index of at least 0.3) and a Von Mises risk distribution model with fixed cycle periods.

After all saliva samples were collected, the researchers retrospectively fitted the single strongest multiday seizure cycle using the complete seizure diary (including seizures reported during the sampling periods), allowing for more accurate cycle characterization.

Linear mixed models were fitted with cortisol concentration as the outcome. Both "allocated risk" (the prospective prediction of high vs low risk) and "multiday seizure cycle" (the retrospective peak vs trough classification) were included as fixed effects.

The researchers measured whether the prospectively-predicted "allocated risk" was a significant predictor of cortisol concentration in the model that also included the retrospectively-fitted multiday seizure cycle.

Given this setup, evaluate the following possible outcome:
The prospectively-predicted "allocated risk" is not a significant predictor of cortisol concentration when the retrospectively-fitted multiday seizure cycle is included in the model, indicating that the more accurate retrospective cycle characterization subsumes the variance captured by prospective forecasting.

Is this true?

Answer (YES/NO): YES